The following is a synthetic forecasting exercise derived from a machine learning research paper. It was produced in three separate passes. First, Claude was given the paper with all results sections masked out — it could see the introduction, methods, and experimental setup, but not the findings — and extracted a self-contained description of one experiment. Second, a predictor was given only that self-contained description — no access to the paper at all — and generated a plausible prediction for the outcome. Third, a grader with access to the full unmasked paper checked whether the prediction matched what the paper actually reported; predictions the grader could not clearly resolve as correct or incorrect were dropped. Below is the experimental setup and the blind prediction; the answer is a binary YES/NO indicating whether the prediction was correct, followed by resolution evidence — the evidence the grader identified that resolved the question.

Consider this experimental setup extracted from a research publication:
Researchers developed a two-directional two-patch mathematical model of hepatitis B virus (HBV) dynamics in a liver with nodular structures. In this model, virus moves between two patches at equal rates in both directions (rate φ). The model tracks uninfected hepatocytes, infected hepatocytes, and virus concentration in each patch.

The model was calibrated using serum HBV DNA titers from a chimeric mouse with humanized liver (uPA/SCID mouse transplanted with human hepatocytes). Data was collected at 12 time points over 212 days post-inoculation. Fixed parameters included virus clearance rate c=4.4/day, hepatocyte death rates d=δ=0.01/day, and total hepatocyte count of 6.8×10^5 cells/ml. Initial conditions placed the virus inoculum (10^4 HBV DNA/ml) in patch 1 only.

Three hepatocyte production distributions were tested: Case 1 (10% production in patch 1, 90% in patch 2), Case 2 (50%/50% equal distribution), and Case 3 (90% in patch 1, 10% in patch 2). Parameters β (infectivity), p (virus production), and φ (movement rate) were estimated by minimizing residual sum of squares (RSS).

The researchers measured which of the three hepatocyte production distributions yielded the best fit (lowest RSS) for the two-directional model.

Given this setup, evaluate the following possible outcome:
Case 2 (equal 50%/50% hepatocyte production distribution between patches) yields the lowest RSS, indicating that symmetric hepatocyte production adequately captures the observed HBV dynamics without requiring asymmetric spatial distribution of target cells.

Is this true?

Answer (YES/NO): YES